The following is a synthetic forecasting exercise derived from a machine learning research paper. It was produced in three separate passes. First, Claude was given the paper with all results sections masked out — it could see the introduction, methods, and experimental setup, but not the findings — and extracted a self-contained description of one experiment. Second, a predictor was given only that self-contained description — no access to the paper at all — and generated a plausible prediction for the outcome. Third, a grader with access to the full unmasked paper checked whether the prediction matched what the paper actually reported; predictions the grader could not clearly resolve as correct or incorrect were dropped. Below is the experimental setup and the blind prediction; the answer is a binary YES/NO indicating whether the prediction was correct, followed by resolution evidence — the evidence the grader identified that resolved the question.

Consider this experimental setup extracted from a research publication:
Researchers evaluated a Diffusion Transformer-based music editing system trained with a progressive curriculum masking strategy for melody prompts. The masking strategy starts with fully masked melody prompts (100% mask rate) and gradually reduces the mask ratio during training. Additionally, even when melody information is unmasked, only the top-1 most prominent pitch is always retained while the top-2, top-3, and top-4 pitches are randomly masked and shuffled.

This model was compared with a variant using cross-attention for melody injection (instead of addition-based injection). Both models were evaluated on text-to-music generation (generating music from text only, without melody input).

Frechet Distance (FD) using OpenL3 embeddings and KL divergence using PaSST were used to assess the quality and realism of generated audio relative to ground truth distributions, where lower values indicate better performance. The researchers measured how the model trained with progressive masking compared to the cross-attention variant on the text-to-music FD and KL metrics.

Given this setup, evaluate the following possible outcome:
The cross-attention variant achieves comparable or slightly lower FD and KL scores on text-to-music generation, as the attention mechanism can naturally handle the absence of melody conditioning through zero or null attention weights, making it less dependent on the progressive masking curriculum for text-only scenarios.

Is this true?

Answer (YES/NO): YES